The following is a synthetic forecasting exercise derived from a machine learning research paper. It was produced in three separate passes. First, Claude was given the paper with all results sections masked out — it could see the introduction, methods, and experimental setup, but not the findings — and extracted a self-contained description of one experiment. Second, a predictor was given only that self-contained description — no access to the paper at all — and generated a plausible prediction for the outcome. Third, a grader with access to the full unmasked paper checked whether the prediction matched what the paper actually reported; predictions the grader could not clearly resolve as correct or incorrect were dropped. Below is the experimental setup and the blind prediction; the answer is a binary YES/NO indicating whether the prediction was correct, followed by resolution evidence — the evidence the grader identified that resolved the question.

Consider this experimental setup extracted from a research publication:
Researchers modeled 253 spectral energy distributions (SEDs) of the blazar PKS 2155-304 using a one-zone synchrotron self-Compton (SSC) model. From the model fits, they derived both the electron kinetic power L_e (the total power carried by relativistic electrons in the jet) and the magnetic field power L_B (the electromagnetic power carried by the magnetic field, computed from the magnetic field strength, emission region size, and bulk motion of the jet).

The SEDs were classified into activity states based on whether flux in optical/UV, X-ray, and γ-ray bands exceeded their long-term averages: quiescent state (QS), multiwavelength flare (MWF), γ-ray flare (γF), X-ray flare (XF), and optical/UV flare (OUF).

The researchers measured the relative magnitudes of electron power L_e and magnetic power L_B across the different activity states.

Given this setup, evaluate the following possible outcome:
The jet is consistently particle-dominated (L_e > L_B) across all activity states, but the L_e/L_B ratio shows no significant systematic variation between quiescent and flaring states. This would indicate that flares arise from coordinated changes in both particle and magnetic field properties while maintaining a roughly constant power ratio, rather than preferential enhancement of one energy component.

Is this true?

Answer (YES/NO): NO